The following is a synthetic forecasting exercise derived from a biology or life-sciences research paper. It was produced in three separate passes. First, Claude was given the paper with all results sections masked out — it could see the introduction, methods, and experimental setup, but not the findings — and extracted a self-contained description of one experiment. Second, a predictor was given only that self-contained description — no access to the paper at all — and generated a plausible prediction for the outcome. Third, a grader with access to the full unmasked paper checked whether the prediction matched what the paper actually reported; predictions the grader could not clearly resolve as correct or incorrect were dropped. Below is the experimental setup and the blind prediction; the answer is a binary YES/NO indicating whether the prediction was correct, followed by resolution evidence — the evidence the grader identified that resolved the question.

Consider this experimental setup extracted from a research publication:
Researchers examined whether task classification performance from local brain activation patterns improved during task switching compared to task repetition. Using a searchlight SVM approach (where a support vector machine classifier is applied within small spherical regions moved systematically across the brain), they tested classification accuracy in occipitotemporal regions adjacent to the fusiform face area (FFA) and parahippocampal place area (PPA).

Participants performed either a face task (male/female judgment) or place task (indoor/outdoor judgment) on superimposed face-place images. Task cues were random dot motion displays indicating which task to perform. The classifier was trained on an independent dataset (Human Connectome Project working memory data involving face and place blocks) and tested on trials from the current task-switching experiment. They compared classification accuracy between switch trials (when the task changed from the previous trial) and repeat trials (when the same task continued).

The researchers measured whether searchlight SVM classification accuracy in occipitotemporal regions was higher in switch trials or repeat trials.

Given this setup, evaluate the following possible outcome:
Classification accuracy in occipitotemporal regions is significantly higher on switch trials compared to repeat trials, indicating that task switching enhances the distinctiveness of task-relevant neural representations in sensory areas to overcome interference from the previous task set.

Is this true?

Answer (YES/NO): YES